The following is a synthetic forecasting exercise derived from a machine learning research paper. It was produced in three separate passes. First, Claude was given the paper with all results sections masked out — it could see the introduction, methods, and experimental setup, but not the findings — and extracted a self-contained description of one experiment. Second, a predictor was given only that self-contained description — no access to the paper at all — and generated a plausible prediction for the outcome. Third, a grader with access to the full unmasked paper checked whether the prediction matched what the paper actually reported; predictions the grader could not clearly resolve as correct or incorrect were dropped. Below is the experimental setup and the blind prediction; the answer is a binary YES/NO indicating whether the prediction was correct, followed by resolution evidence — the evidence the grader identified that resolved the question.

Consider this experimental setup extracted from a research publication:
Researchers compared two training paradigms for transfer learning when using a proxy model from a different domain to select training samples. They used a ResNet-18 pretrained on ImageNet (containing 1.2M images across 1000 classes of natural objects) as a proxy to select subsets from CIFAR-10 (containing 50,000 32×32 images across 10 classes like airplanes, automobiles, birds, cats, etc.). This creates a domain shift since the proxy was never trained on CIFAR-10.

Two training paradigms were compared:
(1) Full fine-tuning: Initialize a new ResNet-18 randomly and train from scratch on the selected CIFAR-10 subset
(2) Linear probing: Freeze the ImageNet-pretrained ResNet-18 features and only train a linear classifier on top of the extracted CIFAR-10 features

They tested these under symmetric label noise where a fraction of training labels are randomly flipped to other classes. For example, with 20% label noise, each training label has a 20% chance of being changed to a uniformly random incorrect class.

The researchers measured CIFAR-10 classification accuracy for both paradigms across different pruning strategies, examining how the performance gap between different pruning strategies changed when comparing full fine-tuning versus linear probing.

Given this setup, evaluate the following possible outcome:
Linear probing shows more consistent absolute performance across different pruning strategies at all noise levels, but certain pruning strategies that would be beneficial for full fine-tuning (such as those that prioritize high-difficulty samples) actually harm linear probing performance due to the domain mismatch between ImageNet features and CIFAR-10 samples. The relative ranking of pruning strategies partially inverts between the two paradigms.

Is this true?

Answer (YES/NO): NO